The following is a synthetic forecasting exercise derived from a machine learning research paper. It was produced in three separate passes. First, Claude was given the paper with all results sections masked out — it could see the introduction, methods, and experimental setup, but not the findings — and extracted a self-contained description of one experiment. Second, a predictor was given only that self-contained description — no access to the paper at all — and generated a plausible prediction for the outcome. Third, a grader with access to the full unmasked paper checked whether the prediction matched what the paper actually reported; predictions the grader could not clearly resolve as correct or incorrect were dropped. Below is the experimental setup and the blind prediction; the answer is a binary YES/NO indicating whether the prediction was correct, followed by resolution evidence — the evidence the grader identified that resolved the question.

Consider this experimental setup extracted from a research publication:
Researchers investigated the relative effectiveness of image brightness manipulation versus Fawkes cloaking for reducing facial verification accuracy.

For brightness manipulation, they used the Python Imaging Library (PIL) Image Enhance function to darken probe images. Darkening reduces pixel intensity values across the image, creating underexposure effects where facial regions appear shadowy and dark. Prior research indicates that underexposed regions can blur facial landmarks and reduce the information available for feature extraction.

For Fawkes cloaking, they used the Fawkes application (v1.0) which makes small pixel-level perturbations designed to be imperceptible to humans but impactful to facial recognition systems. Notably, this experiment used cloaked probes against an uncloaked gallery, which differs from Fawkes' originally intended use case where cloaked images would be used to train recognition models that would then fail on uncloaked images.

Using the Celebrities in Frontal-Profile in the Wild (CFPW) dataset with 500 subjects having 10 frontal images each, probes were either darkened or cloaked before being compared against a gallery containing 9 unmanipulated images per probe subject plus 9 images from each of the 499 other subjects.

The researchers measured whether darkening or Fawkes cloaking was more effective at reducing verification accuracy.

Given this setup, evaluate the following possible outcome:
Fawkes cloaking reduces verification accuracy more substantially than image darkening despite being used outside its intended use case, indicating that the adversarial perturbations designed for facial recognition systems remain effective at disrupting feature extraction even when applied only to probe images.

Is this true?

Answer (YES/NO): YES